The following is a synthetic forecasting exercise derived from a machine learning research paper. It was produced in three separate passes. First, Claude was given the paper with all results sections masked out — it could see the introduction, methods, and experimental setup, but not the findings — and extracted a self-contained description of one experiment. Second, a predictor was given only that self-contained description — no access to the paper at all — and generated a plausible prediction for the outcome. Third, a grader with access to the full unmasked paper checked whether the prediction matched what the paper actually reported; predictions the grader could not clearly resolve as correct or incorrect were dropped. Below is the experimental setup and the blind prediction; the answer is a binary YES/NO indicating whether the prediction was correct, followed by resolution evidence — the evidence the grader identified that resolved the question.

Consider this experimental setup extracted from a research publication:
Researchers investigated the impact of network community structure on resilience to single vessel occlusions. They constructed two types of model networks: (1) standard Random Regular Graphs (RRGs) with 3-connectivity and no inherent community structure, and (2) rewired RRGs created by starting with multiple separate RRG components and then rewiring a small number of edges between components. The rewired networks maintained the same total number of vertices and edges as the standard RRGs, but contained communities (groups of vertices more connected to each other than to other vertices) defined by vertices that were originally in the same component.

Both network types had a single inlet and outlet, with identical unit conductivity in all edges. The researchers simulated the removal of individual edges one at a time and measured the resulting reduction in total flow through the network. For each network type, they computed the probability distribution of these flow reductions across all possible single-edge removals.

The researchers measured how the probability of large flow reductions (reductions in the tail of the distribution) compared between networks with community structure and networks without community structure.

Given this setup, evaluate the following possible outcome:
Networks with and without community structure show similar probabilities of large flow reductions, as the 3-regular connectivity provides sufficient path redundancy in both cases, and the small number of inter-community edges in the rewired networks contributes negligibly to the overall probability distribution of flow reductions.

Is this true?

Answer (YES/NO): NO